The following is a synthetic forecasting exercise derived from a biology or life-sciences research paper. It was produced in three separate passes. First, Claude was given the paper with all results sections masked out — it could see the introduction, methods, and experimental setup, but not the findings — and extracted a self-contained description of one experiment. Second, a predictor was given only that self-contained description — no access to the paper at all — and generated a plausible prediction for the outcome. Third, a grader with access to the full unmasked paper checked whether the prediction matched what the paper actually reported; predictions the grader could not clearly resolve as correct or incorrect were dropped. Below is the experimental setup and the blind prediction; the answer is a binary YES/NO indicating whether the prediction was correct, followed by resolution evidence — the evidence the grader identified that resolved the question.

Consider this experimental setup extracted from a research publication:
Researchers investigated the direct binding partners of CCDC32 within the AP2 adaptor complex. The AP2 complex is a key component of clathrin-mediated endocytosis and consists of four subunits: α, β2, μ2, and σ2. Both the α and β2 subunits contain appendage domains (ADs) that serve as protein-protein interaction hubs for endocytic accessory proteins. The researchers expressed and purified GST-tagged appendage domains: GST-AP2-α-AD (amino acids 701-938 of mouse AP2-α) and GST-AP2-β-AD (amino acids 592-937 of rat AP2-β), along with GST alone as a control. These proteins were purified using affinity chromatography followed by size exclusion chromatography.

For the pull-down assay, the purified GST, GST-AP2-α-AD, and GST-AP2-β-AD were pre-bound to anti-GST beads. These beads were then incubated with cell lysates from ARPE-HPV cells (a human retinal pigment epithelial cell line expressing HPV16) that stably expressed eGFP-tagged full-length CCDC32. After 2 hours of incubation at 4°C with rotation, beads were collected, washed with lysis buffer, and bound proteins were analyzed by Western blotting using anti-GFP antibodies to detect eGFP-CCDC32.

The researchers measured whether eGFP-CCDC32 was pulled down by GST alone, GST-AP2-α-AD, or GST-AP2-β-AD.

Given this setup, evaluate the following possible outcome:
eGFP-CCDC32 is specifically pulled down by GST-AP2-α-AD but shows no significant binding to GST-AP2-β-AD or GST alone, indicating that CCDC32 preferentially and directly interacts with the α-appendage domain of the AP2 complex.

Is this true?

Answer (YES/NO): YES